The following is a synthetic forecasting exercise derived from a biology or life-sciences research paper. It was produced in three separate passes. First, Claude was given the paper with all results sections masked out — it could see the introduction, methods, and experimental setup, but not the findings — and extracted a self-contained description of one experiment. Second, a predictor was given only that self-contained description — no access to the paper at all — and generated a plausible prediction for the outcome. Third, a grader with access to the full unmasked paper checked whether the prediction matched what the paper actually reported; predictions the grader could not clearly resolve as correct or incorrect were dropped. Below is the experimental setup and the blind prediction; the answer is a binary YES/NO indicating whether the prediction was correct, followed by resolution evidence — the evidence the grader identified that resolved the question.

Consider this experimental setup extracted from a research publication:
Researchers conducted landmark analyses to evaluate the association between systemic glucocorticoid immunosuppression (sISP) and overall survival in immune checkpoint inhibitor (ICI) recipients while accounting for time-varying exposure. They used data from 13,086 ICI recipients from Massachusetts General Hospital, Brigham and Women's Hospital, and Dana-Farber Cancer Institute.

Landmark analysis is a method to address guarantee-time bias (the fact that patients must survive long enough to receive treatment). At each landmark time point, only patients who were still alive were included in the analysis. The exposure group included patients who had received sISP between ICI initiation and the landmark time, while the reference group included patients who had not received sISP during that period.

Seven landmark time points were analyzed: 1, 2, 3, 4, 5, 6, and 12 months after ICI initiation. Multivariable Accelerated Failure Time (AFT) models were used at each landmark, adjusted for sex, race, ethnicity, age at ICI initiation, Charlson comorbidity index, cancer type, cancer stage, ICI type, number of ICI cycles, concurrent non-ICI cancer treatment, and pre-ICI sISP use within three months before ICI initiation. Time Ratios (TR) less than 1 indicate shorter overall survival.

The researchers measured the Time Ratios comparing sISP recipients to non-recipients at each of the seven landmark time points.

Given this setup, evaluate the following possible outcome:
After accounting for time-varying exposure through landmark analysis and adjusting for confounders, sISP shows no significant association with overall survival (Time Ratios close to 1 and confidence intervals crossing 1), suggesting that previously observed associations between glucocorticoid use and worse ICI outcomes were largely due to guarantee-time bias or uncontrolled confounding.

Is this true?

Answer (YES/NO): NO